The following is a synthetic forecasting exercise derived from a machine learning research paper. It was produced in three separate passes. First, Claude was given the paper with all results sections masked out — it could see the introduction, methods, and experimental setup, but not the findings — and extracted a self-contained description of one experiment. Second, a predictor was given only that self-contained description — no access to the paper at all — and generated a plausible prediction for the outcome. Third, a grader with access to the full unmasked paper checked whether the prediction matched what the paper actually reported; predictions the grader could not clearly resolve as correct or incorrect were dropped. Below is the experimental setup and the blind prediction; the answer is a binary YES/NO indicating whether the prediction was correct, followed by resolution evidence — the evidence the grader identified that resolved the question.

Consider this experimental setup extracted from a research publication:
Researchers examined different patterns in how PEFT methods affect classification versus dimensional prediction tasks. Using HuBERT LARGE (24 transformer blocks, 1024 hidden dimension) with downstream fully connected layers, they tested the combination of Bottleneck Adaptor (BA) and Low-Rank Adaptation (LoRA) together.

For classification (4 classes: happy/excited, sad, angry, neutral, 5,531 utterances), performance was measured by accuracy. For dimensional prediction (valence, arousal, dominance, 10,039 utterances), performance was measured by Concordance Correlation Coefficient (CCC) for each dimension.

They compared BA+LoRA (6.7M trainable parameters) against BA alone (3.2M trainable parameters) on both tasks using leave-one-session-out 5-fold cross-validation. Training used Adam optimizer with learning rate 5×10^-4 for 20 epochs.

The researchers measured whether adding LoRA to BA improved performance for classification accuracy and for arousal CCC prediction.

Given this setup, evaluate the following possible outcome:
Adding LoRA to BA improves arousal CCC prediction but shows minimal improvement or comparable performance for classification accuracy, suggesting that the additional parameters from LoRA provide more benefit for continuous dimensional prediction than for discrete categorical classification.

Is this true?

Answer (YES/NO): NO